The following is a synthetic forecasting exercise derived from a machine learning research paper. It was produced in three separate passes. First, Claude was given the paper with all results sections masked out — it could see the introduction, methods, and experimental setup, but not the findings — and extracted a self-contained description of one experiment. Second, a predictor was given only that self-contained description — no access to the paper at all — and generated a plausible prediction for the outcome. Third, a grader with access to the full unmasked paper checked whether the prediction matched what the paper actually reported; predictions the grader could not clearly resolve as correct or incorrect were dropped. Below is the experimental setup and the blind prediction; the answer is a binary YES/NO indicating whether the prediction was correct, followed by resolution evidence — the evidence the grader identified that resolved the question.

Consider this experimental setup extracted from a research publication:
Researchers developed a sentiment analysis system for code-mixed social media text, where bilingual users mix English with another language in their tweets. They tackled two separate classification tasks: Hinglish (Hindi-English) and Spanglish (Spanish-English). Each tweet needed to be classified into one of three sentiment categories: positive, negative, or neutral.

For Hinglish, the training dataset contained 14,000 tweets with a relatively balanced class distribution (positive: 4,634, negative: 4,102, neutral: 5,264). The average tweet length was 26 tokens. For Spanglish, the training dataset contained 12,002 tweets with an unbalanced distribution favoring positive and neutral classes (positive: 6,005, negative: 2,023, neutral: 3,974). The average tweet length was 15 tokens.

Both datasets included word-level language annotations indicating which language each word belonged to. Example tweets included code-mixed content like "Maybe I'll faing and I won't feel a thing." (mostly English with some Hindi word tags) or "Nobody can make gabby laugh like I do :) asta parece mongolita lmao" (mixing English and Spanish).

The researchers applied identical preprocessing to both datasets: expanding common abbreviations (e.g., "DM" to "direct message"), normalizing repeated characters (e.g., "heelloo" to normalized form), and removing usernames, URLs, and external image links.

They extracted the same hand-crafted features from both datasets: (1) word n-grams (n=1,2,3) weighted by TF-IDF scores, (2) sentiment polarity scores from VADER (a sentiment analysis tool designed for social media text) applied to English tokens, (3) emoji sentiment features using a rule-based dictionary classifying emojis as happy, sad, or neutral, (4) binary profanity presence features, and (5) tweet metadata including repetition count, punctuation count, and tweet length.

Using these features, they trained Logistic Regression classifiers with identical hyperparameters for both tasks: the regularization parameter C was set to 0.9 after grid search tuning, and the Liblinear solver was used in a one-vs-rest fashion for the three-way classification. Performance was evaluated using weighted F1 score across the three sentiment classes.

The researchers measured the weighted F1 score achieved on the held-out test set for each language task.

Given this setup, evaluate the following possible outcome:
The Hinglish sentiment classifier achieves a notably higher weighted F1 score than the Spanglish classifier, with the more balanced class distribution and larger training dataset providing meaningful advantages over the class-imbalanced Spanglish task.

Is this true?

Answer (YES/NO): NO